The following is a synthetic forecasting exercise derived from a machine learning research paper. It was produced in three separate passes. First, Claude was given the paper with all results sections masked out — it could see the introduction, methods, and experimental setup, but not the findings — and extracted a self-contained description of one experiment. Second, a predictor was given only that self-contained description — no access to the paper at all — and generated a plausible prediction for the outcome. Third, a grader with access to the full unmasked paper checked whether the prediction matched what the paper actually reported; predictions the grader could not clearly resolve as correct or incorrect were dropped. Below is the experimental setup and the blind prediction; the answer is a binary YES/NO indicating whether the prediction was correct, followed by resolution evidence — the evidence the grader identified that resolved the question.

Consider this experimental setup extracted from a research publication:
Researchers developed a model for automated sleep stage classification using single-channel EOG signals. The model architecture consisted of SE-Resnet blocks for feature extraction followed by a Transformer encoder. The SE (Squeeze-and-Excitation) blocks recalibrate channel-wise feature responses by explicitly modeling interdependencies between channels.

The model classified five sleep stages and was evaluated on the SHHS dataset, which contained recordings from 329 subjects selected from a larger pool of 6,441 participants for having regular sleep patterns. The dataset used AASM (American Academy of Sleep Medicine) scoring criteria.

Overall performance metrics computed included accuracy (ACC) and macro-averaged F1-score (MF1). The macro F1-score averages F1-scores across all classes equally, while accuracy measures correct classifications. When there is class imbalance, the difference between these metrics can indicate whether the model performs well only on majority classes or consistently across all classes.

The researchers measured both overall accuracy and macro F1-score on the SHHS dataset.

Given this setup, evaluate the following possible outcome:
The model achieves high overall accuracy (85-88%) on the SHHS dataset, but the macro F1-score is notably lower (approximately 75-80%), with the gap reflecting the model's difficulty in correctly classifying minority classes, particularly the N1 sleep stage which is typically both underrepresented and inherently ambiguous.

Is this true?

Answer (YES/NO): NO